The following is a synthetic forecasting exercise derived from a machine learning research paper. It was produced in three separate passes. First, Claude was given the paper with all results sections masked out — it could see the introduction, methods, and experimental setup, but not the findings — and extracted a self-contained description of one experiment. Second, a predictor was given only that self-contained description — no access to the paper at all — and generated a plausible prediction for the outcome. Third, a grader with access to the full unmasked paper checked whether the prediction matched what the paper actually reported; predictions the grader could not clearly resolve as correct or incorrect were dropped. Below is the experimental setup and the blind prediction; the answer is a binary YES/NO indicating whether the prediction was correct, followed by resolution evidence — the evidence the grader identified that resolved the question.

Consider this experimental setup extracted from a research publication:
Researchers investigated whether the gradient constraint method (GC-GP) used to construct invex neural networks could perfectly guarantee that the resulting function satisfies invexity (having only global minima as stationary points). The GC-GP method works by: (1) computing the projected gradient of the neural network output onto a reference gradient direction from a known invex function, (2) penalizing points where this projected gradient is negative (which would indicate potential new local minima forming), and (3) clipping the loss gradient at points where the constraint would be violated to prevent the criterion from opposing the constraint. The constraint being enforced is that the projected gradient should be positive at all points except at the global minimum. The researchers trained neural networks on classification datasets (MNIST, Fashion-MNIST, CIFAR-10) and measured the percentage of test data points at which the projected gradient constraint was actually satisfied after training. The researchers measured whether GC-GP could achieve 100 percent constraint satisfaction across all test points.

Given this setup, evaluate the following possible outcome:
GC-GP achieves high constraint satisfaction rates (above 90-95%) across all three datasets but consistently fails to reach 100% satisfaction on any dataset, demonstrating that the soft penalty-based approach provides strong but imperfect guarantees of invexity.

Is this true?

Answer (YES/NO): NO